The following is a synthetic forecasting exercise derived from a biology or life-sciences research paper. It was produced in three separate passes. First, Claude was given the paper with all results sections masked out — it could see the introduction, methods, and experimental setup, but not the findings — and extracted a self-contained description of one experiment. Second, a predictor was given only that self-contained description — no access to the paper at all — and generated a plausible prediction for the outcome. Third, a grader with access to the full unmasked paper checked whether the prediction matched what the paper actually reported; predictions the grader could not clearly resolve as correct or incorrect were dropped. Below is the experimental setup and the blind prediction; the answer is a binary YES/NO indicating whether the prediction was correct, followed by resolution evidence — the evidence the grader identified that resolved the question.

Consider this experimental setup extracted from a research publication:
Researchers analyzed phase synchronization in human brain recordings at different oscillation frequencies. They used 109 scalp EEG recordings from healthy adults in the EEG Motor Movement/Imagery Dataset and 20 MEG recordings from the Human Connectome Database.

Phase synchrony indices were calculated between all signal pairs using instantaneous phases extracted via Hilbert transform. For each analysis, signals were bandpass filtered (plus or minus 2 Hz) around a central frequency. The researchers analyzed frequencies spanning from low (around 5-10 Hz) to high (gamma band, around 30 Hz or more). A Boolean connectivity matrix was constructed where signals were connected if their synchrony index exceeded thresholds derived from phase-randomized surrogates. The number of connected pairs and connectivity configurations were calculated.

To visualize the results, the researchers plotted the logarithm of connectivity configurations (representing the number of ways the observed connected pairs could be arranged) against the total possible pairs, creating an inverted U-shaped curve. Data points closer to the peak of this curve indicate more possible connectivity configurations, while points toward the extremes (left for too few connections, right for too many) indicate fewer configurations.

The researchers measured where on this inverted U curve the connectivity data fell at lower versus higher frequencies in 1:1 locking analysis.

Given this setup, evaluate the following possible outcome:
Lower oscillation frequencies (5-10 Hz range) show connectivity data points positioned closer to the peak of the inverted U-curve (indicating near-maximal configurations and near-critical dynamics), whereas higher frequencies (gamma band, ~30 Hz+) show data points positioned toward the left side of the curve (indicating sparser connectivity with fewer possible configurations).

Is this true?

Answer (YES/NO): YES